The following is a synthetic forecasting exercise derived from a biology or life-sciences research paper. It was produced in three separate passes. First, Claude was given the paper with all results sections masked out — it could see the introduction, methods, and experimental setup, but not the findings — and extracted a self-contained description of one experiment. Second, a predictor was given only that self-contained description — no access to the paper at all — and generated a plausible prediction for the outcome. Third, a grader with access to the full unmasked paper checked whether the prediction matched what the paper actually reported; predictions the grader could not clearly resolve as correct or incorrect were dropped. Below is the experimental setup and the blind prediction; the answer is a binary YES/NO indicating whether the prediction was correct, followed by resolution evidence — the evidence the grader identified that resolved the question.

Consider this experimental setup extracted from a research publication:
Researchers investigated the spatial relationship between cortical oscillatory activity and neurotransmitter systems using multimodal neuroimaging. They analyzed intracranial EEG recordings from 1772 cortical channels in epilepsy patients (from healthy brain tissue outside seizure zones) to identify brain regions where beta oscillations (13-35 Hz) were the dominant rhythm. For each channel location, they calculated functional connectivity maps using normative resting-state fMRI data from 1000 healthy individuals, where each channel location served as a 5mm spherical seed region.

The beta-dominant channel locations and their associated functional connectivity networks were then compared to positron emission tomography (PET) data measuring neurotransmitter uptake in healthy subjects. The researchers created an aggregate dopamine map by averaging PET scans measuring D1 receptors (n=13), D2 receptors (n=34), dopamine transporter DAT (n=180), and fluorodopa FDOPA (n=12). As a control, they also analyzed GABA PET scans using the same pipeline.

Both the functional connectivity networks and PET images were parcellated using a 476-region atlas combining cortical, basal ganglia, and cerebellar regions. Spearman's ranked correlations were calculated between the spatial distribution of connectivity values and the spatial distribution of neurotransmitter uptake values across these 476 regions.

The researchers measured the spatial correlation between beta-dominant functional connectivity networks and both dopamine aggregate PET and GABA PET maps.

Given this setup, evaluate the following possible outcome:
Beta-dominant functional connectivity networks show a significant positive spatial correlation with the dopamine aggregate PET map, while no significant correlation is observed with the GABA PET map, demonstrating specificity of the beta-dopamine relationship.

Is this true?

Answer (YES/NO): YES